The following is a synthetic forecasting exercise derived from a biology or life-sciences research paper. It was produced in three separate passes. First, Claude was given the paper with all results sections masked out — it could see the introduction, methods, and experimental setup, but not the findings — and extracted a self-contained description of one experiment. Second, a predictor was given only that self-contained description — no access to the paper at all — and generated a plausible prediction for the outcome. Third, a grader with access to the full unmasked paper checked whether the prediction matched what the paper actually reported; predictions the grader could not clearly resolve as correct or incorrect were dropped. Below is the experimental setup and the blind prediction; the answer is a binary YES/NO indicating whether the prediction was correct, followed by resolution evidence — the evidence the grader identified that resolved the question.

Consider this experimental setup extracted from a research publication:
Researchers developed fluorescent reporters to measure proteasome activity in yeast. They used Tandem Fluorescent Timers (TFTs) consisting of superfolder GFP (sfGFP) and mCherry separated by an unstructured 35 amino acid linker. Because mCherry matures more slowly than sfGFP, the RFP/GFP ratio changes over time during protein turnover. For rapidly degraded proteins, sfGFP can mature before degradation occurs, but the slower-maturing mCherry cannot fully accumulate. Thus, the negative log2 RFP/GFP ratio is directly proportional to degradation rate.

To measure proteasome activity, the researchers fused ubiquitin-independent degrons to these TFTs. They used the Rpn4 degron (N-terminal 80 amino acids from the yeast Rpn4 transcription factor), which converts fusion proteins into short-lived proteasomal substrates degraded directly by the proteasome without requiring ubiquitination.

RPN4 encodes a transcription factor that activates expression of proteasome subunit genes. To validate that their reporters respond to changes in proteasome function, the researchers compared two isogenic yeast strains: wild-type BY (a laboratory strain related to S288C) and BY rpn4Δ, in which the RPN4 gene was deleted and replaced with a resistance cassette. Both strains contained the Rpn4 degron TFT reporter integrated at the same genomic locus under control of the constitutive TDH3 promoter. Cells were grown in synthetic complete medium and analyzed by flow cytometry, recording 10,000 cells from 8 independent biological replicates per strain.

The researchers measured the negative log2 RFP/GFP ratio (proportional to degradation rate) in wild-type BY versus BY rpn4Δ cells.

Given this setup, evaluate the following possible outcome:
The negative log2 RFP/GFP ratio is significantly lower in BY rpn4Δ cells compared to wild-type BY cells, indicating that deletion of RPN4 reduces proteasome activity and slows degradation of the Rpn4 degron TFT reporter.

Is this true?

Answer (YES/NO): YES